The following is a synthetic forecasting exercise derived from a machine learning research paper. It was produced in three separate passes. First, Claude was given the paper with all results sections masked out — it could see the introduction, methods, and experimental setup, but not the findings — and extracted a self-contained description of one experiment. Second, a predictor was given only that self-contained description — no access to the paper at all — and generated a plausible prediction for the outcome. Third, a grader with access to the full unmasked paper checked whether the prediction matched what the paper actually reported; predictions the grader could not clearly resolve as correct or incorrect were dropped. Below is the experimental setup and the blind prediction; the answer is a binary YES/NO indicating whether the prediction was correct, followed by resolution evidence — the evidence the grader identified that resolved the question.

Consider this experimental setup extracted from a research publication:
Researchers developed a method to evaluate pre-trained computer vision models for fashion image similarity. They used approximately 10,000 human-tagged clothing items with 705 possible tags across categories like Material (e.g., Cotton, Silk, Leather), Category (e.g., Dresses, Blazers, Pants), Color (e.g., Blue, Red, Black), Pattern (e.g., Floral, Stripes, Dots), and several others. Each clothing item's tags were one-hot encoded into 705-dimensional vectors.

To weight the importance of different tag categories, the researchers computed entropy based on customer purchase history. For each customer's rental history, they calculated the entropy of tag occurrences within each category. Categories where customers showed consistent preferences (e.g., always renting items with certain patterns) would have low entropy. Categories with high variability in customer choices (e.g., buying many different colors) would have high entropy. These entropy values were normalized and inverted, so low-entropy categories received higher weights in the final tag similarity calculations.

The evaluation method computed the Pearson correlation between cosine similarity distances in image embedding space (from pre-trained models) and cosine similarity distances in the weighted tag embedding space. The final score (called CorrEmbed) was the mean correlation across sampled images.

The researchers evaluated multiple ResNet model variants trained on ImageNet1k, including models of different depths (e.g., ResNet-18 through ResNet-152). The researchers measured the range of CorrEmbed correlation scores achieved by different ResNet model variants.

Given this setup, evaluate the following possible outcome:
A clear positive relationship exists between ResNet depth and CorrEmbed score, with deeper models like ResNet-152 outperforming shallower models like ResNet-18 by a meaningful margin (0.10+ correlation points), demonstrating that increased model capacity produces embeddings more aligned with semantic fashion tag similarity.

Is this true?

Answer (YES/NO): NO